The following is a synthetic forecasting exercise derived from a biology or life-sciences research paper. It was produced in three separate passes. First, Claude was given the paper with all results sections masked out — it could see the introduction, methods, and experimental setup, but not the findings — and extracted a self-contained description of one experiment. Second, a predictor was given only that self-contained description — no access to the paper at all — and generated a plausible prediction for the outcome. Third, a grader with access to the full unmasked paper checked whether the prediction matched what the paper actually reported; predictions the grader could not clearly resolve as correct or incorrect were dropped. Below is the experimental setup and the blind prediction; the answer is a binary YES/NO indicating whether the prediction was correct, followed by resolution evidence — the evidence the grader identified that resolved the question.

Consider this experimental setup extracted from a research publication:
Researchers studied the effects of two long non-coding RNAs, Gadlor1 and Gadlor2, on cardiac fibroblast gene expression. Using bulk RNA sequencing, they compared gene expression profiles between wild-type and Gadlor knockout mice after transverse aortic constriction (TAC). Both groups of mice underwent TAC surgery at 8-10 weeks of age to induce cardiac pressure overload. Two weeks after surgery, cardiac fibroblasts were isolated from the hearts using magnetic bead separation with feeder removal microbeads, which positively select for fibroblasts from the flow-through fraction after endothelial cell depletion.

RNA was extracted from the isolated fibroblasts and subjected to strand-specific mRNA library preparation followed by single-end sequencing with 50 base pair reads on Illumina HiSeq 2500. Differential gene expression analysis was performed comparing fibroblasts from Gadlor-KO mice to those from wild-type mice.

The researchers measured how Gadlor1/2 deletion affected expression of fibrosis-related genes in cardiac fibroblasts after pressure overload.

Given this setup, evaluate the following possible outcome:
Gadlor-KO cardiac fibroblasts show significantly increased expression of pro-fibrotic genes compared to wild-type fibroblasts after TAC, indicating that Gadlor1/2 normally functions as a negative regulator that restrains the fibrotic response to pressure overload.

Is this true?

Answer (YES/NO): NO